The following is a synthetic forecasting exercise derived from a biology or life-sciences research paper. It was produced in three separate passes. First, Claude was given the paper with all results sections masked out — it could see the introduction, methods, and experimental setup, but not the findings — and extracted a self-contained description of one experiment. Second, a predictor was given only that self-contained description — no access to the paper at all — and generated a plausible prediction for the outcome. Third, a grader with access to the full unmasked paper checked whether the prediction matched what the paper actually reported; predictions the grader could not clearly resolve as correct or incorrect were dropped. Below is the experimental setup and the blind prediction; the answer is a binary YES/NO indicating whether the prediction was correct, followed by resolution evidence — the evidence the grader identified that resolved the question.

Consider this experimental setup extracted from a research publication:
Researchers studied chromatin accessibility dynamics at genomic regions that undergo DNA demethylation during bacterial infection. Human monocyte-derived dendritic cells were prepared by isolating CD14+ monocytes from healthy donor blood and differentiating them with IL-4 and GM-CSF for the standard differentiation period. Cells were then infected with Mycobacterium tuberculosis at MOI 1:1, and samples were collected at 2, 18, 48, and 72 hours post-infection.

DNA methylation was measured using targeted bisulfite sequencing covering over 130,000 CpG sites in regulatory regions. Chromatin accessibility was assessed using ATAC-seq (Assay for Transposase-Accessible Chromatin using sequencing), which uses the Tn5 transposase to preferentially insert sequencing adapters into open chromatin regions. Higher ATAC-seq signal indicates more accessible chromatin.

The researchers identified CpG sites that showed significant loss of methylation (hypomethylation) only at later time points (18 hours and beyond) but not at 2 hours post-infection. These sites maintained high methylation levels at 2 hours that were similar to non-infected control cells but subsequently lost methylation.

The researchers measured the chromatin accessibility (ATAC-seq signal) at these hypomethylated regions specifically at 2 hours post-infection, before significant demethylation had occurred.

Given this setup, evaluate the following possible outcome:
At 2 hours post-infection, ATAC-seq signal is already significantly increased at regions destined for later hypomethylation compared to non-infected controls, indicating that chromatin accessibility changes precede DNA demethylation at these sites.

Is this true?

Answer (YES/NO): YES